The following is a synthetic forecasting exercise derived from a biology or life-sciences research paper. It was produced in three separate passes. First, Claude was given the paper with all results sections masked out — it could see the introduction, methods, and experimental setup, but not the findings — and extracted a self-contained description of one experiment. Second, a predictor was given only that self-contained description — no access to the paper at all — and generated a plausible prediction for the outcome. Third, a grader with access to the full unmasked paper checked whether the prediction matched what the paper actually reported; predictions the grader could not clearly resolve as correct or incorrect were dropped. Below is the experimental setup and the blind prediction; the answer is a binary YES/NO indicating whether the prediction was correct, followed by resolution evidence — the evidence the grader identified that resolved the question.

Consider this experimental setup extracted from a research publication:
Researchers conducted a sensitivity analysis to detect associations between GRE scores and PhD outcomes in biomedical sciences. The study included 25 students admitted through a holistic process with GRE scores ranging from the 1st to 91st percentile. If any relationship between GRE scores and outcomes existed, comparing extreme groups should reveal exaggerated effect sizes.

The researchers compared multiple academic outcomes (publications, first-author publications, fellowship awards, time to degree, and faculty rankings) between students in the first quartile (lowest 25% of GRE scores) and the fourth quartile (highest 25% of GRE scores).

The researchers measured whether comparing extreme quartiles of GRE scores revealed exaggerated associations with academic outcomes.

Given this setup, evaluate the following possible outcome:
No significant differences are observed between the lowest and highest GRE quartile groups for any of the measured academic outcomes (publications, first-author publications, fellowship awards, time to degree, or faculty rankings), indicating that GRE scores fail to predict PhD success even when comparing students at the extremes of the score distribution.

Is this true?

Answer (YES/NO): NO